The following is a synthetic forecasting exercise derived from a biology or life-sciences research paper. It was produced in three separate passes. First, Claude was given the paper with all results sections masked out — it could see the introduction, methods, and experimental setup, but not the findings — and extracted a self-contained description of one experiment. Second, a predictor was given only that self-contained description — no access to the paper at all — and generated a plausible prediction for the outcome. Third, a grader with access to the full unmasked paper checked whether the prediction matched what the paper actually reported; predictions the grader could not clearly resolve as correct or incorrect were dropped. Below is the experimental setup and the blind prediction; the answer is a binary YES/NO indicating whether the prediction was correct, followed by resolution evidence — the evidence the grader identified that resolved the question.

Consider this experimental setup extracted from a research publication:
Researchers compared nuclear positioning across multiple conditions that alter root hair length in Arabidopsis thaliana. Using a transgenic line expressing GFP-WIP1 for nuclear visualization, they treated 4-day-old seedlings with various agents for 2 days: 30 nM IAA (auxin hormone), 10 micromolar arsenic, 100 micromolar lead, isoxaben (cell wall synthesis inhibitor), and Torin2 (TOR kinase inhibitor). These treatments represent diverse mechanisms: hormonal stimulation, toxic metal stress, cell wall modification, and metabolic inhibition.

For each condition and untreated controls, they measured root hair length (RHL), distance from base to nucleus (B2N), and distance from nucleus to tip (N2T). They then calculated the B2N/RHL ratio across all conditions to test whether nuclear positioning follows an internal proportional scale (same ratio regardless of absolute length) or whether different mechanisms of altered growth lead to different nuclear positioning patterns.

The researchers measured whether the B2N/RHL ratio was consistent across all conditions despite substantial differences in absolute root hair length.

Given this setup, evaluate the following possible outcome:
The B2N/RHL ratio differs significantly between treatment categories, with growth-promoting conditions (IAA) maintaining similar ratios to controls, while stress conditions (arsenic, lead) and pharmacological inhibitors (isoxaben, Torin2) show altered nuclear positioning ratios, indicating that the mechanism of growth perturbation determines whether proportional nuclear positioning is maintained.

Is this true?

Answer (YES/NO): NO